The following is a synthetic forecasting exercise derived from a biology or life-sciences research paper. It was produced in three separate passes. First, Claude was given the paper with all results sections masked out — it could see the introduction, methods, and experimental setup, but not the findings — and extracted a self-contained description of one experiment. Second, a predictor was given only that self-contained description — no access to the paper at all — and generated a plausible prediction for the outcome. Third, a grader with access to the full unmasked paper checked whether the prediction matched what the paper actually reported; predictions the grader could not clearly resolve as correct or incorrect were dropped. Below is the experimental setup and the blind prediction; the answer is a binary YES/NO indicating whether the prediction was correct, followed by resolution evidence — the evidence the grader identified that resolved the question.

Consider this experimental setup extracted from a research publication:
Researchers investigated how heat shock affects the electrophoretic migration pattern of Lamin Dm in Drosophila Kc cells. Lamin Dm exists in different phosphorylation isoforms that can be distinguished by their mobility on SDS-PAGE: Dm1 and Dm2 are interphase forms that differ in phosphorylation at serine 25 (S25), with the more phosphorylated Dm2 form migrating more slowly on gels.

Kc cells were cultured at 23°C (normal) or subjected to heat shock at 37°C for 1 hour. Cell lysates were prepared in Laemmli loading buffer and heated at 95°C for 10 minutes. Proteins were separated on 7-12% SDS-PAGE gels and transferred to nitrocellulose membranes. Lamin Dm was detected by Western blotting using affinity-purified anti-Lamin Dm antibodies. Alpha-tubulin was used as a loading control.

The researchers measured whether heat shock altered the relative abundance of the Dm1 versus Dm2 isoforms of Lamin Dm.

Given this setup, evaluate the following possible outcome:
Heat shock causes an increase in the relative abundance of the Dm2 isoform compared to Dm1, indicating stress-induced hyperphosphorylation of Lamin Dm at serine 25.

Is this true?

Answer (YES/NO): YES